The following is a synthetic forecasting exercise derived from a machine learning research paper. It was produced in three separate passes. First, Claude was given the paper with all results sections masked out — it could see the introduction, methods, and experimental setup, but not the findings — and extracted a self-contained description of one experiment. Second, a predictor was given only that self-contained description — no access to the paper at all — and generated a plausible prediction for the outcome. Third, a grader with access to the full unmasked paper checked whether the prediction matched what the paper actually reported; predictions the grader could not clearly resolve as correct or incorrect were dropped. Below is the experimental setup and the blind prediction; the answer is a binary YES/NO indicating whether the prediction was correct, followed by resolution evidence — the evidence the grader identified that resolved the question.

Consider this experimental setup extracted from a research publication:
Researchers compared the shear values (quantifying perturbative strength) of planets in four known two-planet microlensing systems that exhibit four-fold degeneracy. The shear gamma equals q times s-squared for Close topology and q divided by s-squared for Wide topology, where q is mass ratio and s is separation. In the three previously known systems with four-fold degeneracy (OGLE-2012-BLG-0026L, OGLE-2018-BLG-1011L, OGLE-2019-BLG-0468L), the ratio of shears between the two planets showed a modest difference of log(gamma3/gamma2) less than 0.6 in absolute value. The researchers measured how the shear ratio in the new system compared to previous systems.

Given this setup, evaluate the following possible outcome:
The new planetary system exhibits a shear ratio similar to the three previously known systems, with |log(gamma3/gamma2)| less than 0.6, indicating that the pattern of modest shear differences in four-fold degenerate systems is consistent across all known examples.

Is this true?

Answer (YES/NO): NO